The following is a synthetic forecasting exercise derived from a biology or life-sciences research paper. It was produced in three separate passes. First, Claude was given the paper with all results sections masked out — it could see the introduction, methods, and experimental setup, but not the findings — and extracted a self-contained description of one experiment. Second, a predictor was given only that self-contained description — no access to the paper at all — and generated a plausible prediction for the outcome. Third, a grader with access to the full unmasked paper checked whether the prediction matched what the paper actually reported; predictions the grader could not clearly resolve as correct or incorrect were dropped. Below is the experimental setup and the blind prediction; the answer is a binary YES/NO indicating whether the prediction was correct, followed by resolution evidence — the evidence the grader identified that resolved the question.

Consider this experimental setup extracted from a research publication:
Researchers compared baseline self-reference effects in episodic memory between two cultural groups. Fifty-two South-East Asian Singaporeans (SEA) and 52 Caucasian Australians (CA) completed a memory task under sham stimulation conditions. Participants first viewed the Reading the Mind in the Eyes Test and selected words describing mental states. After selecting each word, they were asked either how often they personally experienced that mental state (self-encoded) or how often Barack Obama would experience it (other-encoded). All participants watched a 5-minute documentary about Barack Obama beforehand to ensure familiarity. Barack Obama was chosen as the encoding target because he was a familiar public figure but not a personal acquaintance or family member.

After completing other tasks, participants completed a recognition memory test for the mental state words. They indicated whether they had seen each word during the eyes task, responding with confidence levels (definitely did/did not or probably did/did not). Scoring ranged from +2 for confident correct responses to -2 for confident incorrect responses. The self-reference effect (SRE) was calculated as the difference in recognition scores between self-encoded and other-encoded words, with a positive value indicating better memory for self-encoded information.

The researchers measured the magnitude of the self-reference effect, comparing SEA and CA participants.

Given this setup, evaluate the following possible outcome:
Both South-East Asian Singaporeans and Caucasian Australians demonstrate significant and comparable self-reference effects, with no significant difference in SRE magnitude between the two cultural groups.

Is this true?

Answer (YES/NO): YES